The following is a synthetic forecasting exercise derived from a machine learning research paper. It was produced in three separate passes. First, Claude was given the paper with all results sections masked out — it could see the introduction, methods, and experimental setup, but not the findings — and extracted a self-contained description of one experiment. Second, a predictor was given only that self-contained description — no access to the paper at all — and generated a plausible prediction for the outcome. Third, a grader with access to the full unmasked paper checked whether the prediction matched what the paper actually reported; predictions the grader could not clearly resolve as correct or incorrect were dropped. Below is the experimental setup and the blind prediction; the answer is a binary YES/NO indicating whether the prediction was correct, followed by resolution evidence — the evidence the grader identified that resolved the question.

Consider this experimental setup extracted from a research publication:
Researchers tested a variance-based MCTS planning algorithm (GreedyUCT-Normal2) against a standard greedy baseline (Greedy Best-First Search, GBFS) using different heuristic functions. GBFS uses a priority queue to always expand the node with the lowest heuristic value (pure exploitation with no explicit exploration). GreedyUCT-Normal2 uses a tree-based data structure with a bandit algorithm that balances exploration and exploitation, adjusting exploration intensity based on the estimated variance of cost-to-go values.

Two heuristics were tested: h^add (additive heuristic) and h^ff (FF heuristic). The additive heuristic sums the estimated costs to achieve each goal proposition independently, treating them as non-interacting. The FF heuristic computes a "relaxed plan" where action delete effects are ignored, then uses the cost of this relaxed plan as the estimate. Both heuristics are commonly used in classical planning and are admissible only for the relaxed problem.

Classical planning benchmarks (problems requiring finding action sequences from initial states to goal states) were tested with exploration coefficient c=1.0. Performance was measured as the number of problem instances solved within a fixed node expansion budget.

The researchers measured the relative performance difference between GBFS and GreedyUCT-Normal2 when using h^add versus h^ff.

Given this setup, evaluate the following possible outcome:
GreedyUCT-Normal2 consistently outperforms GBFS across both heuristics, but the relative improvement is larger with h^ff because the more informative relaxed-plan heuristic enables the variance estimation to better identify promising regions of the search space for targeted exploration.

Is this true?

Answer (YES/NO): NO